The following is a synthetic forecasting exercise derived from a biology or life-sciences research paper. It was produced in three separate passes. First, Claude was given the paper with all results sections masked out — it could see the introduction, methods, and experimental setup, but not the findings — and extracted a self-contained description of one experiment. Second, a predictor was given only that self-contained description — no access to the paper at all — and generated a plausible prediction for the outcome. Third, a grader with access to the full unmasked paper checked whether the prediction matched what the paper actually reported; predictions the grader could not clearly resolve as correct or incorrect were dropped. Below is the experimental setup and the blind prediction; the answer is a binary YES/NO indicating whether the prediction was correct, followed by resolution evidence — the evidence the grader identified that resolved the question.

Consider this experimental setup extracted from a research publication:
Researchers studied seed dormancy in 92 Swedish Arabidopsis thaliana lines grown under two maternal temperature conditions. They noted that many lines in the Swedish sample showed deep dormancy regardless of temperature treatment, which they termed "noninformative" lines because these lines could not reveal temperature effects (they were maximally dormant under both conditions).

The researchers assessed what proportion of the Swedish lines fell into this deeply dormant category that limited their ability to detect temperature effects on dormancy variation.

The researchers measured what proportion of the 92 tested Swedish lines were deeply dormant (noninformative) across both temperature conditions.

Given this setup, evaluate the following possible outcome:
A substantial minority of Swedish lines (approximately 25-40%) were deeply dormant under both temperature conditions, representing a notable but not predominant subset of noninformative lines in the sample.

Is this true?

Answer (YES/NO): NO